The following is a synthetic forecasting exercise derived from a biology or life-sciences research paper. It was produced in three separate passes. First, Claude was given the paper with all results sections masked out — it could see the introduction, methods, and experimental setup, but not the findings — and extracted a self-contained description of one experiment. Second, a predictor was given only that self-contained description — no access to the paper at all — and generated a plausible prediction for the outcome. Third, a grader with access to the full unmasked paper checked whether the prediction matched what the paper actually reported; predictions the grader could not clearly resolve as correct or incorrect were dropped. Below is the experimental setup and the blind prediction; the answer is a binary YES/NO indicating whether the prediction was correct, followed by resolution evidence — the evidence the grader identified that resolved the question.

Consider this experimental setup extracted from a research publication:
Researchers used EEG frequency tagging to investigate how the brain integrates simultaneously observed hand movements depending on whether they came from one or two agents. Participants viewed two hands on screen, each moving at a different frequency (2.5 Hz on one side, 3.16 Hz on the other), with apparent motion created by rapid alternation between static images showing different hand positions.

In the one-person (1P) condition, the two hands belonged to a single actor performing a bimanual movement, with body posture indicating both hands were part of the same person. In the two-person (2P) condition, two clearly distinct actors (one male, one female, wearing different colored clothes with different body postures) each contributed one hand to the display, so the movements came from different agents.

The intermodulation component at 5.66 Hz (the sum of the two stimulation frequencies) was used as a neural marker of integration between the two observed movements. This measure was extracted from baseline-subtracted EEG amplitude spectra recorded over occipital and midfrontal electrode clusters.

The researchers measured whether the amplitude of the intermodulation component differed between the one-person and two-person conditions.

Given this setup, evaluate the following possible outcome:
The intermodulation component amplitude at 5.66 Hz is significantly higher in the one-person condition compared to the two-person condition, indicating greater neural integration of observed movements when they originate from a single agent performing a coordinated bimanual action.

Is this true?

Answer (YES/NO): NO